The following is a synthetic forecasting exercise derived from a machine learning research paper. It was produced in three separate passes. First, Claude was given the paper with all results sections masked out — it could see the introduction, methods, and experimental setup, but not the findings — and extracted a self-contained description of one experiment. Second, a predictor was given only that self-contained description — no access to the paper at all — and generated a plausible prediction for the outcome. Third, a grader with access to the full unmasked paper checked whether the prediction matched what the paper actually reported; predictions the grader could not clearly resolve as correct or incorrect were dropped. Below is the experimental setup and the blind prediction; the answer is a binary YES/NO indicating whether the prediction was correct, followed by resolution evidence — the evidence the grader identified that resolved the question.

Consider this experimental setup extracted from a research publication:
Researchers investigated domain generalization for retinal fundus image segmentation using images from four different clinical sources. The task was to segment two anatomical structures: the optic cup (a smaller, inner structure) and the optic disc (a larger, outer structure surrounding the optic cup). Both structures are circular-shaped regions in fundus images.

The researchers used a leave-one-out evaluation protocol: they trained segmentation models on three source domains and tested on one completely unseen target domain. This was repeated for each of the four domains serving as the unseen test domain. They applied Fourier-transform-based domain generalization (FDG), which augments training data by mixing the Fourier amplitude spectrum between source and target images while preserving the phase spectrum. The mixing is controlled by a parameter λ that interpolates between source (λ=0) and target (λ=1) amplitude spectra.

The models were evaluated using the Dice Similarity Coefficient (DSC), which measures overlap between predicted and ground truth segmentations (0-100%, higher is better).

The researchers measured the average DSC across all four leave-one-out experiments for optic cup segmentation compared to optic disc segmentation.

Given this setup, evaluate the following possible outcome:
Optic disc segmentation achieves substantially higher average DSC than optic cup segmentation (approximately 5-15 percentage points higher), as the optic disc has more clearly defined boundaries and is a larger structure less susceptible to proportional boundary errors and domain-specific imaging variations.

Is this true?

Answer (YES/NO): YES